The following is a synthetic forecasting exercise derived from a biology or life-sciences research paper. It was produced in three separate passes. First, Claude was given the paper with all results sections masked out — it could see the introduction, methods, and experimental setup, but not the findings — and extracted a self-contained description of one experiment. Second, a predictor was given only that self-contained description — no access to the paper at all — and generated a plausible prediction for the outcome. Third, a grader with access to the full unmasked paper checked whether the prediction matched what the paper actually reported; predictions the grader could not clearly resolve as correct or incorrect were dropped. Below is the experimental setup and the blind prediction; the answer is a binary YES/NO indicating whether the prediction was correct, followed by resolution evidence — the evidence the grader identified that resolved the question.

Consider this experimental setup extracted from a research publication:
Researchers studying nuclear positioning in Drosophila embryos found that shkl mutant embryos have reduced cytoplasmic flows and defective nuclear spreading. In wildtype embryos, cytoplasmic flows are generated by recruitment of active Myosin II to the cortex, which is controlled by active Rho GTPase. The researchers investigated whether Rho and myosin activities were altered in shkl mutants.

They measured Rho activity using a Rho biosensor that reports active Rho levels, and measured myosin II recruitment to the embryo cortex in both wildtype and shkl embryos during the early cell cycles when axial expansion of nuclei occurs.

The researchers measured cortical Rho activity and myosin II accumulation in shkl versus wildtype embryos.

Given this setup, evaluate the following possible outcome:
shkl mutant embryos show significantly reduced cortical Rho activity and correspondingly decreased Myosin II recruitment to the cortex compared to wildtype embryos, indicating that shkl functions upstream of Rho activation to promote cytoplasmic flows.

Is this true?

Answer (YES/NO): YES